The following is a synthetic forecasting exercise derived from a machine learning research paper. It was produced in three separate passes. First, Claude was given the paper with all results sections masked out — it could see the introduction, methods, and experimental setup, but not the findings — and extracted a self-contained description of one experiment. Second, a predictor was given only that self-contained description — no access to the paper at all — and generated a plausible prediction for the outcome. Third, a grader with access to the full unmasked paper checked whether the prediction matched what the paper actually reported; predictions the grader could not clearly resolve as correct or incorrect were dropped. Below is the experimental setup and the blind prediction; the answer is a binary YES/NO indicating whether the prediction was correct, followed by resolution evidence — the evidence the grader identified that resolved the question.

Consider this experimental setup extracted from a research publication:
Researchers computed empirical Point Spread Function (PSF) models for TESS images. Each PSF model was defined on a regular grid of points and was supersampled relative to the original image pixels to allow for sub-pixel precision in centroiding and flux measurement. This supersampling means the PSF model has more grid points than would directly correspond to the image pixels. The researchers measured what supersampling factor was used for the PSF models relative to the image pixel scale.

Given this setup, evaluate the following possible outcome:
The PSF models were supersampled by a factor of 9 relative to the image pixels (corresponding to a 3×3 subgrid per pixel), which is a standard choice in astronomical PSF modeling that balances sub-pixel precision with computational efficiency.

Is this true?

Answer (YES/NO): NO